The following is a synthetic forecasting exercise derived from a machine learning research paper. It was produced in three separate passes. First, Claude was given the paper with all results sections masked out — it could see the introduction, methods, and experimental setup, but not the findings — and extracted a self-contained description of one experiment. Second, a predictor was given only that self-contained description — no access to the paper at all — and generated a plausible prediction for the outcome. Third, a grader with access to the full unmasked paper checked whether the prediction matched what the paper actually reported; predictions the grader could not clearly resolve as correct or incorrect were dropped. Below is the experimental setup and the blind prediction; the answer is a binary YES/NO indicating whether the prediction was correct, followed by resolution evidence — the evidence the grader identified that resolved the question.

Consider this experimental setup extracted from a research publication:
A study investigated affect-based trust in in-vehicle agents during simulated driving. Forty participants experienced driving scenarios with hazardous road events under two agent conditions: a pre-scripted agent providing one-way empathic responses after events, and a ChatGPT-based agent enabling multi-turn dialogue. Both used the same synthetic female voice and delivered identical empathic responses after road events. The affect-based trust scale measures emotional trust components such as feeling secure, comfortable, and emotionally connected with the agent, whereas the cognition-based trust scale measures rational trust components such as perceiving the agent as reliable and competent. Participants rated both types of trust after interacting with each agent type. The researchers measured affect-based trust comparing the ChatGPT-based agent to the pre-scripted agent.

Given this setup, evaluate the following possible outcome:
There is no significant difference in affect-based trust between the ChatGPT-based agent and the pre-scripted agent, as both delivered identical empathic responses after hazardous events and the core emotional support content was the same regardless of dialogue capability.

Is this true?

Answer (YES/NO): NO